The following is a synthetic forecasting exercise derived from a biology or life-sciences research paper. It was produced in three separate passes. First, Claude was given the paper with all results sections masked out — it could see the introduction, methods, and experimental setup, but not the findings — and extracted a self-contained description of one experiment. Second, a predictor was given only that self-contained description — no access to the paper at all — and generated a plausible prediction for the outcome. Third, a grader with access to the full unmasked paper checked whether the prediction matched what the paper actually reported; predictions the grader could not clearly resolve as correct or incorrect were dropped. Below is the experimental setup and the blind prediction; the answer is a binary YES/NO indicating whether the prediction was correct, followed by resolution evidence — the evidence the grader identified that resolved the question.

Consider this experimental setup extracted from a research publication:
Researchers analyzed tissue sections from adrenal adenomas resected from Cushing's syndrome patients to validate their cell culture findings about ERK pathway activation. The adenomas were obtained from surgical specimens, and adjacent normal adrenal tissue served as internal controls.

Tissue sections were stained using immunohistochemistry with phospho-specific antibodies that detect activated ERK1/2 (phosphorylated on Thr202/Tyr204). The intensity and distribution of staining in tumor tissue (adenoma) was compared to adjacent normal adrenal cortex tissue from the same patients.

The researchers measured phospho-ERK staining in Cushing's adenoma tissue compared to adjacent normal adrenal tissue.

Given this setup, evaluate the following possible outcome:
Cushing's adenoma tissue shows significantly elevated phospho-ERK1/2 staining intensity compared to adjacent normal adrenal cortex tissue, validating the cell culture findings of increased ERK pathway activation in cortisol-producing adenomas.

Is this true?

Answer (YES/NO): YES